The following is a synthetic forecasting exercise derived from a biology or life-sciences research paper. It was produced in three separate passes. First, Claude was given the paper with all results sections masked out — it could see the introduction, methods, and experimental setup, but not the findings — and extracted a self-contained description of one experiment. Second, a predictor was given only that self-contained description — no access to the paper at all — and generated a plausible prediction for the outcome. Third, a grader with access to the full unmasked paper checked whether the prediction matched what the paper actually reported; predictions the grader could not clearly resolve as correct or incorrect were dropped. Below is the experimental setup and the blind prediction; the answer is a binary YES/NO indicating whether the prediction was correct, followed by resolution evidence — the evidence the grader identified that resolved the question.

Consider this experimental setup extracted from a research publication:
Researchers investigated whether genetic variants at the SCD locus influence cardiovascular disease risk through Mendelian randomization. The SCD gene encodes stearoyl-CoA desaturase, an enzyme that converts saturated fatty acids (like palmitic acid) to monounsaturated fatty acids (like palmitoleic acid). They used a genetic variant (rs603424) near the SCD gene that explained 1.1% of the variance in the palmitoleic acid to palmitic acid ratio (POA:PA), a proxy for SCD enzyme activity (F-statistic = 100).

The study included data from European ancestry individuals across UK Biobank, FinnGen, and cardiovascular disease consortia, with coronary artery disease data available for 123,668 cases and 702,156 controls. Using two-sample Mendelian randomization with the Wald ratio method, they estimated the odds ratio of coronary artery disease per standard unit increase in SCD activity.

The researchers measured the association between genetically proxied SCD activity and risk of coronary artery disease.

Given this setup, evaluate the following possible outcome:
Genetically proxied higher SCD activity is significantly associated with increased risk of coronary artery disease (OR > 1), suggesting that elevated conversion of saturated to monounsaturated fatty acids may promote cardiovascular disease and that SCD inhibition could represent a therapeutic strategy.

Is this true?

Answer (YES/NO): NO